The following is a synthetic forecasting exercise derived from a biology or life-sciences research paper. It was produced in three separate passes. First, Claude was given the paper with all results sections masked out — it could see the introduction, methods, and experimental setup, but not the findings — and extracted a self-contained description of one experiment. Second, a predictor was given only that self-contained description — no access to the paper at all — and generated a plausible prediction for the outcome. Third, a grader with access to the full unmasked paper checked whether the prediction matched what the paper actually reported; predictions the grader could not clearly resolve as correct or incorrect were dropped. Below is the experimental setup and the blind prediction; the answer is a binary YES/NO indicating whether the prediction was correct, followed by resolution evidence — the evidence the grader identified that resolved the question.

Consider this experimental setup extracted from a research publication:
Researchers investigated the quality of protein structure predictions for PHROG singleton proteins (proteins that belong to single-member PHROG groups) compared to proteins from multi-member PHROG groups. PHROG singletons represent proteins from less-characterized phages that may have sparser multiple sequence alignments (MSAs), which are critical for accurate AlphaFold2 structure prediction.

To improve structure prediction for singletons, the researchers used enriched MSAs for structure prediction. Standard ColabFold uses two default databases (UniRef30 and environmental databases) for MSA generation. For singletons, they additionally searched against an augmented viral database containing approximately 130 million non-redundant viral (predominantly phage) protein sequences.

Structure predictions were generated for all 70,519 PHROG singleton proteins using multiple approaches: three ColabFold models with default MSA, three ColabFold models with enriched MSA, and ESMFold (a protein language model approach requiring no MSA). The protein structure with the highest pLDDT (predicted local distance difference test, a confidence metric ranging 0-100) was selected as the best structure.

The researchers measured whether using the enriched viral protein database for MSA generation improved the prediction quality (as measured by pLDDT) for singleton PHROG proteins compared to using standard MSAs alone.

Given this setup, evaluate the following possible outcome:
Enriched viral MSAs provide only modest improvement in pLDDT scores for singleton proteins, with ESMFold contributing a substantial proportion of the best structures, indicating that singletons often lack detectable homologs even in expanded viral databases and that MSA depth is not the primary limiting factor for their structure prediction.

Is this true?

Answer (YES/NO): NO